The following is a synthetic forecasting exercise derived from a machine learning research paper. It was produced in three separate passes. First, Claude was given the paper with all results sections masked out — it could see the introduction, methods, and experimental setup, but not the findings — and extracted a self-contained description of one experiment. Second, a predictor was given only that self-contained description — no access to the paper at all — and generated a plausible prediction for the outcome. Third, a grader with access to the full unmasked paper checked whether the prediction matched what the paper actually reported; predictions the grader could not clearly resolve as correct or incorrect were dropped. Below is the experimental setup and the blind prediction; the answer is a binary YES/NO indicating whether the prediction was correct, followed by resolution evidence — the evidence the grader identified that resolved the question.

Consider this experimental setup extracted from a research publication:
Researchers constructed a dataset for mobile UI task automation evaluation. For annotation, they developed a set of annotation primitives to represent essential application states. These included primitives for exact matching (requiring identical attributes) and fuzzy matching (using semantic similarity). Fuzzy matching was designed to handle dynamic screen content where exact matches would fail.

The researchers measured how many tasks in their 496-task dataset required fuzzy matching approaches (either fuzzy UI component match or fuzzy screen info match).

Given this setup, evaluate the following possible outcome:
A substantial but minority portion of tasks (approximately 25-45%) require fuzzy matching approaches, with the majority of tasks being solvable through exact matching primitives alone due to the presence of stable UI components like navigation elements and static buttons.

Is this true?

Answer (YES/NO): NO